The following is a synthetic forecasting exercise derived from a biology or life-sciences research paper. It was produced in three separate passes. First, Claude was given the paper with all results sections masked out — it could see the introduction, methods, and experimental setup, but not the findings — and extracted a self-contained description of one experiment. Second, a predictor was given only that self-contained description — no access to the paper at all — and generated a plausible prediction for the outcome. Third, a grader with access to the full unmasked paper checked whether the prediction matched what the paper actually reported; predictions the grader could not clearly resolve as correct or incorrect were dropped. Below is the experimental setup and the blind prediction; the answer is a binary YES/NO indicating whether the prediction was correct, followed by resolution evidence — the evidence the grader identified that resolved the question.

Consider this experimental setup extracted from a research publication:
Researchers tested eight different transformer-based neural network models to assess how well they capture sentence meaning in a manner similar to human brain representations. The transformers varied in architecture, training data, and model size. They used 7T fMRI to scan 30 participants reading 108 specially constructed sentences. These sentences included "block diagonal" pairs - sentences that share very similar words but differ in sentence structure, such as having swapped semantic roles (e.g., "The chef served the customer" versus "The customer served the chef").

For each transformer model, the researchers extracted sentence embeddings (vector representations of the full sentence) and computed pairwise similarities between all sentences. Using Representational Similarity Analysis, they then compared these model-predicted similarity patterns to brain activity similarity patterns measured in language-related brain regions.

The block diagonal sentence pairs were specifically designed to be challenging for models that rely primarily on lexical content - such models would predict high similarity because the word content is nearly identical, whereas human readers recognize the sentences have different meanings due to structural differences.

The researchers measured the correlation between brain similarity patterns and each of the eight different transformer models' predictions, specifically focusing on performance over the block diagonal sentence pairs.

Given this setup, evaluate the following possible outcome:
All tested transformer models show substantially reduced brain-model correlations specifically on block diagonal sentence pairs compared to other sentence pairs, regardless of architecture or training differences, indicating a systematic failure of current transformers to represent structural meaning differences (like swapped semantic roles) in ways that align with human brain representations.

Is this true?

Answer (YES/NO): YES